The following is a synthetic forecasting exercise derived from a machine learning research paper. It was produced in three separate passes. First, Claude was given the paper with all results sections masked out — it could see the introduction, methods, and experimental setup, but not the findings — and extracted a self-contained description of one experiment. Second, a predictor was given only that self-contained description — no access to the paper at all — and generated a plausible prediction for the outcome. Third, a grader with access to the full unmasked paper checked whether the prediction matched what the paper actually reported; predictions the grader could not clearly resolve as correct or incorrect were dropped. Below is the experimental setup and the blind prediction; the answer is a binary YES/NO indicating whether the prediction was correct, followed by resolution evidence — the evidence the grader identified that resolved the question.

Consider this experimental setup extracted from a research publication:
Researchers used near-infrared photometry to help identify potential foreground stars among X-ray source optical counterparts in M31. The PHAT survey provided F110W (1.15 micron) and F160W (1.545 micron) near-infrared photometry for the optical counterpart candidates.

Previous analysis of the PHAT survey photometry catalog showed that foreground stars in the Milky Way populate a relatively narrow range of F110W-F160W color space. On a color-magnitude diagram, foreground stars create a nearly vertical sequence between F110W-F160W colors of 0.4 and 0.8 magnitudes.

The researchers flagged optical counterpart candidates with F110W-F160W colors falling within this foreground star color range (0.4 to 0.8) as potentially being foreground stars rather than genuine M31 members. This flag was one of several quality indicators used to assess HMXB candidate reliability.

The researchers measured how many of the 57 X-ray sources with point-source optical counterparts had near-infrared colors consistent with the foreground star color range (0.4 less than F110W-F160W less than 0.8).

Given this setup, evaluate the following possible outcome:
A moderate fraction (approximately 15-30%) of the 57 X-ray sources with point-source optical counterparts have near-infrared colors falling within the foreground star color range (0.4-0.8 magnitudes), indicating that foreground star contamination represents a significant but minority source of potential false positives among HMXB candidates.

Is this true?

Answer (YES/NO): NO